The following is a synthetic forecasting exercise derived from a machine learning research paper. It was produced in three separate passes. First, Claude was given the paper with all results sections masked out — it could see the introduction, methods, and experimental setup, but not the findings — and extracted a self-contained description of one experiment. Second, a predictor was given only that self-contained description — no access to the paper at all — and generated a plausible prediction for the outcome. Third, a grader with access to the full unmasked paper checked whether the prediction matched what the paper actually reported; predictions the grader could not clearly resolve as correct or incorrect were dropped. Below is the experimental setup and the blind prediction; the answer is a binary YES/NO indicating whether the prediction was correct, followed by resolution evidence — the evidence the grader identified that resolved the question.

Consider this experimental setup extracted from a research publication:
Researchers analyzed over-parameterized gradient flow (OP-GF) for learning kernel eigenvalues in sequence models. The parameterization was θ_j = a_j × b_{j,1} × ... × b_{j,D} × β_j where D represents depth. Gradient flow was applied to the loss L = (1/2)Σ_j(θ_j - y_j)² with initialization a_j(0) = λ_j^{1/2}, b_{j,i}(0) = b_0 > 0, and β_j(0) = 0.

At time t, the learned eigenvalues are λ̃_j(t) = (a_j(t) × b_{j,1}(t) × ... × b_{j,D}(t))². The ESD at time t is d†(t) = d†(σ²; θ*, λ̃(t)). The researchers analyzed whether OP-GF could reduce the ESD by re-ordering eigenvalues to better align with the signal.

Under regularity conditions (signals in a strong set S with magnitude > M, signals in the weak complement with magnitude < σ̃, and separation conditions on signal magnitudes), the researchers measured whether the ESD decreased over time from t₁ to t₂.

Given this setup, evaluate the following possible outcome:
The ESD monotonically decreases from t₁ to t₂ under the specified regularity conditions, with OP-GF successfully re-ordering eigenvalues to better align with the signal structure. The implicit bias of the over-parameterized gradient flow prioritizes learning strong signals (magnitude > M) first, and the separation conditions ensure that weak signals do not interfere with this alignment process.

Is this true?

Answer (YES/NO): NO